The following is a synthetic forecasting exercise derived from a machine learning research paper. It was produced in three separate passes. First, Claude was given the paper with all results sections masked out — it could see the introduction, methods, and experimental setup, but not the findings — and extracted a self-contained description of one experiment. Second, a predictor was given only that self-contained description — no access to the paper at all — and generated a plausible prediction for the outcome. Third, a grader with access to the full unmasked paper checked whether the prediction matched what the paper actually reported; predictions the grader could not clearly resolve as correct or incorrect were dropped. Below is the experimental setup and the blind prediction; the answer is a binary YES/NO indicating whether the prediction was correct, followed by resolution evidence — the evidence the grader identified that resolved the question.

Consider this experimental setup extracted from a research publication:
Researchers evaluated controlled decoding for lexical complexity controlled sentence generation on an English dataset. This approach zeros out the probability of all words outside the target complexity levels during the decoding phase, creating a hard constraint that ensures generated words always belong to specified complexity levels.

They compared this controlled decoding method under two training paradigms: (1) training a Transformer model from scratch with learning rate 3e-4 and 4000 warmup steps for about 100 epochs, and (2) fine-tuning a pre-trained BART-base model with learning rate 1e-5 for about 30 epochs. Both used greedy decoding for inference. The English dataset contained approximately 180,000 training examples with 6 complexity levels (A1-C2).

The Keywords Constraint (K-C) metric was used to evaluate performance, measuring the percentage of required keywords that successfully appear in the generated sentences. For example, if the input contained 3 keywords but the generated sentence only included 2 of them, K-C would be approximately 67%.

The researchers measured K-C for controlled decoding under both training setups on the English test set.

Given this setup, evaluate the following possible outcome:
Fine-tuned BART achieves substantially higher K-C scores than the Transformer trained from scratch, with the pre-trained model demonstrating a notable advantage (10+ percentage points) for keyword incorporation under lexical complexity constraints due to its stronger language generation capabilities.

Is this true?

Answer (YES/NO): NO